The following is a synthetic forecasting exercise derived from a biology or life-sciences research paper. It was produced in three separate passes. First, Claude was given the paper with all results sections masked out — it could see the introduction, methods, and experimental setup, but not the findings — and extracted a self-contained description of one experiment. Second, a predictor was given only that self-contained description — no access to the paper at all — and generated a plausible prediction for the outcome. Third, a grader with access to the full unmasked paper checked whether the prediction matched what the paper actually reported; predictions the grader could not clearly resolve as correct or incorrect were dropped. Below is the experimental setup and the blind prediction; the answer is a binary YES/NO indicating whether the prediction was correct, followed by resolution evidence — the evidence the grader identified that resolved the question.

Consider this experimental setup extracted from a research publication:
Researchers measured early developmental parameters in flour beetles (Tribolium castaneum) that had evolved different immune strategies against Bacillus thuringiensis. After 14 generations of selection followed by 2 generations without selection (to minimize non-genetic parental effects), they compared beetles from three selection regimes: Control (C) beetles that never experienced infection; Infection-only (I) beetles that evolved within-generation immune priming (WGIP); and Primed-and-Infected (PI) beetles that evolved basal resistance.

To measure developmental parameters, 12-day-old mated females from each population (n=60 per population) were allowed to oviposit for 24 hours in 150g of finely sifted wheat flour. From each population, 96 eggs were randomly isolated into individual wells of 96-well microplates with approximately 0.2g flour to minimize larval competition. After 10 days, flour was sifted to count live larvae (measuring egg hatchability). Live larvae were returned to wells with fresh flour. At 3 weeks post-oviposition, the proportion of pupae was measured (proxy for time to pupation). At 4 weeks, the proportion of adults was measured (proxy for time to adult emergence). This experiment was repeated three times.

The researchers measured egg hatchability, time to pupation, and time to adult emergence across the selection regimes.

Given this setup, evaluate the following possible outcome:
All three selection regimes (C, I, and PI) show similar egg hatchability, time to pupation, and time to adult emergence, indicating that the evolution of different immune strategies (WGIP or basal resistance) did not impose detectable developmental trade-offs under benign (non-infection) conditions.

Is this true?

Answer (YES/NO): NO